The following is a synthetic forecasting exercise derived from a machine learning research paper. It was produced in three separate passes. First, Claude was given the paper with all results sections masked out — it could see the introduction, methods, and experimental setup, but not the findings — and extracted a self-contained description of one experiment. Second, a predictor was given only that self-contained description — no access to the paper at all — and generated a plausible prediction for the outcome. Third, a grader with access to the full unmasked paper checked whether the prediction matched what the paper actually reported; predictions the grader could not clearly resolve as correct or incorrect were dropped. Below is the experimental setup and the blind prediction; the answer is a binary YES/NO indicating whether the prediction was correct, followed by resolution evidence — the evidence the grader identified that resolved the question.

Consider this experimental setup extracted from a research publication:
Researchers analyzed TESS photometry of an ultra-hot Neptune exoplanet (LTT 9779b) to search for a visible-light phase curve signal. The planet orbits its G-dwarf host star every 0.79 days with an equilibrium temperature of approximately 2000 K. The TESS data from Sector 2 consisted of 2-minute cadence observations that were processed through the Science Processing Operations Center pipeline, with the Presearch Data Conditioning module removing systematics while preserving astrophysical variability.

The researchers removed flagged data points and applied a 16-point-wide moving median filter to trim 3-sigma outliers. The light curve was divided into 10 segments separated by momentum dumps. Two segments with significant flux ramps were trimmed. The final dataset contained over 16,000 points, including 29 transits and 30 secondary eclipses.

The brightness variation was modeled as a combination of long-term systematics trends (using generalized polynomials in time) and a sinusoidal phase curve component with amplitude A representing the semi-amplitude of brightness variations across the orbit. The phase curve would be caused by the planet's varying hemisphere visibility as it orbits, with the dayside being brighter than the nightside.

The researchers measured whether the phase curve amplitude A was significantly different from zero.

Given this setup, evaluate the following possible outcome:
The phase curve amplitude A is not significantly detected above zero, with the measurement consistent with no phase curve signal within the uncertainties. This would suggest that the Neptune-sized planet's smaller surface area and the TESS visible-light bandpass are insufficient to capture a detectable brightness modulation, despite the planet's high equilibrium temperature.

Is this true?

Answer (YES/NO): YES